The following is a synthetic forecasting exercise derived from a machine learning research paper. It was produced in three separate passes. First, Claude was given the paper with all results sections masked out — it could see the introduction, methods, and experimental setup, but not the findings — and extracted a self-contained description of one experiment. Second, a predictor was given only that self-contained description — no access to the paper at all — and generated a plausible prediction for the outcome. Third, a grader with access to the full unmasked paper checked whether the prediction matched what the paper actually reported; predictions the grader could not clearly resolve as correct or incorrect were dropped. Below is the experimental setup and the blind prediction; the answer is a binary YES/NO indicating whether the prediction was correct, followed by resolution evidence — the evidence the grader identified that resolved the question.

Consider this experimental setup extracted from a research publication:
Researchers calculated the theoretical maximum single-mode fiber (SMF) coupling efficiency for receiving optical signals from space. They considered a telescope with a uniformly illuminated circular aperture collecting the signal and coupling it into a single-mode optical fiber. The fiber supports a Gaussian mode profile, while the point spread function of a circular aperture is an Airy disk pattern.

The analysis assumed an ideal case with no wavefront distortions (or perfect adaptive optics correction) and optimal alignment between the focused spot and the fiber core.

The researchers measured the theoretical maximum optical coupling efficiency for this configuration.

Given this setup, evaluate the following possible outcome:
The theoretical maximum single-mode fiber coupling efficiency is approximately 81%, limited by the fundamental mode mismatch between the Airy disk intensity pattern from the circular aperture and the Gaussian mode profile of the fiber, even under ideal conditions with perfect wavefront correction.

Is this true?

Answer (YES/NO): YES